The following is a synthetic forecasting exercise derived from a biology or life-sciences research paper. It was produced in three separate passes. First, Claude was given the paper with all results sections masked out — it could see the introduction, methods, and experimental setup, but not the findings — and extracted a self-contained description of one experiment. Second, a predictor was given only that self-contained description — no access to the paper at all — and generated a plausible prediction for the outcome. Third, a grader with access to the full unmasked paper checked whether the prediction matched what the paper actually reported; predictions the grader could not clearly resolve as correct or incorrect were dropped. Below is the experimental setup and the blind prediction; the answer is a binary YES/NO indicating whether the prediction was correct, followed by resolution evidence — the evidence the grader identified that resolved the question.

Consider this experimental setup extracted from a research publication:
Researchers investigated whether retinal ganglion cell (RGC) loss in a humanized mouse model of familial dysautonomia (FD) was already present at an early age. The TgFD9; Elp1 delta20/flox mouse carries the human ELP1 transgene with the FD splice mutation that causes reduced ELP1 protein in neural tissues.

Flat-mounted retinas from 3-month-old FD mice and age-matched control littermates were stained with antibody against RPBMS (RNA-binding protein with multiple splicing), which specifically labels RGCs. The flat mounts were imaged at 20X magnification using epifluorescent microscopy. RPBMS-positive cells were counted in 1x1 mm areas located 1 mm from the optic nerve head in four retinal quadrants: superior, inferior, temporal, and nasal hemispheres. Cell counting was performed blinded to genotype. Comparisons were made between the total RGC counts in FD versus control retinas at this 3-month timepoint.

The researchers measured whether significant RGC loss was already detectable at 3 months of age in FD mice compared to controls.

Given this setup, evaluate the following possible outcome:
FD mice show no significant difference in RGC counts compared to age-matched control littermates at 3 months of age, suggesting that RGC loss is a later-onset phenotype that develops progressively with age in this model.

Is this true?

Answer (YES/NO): YES